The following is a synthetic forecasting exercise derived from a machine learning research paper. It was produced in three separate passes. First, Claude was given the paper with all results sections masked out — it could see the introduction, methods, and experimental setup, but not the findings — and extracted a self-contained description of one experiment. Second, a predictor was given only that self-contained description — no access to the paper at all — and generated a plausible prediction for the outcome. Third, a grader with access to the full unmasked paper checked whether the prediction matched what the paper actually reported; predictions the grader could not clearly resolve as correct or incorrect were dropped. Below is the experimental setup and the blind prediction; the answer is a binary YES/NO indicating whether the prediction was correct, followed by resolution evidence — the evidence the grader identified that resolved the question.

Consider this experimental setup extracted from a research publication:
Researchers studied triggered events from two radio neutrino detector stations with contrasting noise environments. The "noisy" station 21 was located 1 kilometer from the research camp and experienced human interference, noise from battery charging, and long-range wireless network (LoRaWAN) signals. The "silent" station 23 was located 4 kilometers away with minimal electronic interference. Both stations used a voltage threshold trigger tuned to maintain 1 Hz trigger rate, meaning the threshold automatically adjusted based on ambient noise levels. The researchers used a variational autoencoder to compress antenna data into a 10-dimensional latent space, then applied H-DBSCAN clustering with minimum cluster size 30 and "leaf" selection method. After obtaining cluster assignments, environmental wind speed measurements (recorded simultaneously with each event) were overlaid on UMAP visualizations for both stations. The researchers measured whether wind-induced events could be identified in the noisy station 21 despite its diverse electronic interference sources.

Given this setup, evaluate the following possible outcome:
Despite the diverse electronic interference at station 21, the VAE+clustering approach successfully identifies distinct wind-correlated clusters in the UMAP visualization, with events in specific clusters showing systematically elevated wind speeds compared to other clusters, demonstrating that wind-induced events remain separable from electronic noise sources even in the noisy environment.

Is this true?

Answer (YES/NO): YES